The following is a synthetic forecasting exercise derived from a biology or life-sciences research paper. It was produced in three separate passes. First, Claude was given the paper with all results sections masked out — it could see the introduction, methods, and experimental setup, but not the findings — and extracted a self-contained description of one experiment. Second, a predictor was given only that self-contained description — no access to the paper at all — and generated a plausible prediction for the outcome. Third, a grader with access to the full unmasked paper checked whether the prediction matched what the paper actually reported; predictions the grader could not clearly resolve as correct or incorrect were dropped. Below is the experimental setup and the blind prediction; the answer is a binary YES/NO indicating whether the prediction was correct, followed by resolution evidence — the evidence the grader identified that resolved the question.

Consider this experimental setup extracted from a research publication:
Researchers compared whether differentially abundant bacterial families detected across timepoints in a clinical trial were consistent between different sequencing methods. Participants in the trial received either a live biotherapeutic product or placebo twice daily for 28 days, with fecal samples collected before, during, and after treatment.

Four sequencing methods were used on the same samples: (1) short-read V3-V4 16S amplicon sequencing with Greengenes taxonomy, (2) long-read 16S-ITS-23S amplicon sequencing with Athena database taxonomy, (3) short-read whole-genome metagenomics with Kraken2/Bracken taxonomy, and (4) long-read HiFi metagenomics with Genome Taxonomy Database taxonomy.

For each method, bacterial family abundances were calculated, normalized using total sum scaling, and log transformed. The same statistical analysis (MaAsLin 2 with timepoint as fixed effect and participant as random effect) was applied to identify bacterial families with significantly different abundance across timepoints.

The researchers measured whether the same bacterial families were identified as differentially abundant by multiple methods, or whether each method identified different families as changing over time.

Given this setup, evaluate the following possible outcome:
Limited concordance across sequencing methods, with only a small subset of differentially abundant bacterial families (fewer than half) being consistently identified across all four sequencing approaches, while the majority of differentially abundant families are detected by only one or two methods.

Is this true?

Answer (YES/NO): YES